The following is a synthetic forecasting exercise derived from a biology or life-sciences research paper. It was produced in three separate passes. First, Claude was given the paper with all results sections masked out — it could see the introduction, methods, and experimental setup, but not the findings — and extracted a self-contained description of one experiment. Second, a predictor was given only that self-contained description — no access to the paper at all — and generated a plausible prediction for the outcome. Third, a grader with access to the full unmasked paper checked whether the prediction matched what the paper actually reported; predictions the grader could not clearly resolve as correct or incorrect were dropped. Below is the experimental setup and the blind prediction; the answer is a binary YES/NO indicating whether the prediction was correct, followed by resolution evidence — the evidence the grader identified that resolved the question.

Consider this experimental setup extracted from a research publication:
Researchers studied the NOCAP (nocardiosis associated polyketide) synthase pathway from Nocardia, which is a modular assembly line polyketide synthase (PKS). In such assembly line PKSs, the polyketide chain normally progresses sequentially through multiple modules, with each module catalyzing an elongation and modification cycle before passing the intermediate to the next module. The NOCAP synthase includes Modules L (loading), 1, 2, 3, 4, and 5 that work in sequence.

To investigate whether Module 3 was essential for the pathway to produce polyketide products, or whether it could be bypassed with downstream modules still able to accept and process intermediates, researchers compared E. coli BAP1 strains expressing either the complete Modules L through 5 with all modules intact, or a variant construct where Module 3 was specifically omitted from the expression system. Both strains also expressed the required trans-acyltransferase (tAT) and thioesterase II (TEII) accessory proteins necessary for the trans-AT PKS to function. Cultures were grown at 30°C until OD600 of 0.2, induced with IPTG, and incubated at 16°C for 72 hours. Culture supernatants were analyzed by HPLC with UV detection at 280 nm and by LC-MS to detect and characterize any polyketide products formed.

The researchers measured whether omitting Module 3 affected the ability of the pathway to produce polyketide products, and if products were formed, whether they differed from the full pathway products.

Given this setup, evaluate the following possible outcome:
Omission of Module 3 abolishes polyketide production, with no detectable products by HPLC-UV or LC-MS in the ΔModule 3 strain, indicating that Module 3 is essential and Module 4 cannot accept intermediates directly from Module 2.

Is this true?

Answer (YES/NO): NO